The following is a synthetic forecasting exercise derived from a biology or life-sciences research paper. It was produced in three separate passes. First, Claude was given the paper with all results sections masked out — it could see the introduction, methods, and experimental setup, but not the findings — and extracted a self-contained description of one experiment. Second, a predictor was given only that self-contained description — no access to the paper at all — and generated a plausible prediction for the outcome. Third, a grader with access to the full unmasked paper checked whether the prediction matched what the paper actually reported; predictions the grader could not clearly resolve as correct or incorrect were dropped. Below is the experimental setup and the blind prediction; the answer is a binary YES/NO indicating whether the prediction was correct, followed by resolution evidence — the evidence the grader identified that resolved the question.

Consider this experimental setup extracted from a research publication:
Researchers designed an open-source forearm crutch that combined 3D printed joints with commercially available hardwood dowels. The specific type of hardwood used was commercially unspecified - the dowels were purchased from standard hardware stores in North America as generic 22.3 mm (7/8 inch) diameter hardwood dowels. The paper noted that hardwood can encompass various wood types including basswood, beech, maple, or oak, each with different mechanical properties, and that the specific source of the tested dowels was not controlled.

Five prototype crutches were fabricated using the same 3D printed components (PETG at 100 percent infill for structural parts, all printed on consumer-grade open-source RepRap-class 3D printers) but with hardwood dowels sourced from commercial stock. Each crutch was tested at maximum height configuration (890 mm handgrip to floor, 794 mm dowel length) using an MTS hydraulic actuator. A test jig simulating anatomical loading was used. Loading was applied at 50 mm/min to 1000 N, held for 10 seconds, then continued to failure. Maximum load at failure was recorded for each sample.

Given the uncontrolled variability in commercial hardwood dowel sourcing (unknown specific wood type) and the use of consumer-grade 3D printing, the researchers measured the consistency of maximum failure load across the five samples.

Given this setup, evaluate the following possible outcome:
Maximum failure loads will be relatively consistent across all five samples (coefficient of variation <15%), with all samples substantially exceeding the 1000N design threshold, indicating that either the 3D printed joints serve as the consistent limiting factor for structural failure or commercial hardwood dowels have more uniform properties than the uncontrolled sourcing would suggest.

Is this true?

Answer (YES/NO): NO